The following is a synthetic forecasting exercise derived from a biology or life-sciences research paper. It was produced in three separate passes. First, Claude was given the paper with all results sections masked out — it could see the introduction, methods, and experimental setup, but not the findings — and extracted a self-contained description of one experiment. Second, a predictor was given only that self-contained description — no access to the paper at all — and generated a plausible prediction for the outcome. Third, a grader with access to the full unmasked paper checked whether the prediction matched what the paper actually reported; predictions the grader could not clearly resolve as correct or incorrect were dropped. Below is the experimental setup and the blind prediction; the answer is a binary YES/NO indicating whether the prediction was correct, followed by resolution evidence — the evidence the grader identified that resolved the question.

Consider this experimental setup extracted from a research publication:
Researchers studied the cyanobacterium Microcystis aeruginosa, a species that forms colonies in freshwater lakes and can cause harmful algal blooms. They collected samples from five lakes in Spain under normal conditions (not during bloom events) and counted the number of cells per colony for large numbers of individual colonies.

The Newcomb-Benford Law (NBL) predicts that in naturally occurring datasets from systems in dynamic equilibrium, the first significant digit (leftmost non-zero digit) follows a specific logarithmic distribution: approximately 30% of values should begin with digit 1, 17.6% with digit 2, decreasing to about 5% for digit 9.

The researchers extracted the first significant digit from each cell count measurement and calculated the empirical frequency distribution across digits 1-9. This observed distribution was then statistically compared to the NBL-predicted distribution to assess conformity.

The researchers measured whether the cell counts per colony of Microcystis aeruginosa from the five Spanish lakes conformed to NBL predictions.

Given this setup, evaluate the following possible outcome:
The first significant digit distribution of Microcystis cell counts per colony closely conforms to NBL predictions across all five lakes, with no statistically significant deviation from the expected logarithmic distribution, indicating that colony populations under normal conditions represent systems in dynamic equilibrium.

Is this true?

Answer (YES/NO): YES